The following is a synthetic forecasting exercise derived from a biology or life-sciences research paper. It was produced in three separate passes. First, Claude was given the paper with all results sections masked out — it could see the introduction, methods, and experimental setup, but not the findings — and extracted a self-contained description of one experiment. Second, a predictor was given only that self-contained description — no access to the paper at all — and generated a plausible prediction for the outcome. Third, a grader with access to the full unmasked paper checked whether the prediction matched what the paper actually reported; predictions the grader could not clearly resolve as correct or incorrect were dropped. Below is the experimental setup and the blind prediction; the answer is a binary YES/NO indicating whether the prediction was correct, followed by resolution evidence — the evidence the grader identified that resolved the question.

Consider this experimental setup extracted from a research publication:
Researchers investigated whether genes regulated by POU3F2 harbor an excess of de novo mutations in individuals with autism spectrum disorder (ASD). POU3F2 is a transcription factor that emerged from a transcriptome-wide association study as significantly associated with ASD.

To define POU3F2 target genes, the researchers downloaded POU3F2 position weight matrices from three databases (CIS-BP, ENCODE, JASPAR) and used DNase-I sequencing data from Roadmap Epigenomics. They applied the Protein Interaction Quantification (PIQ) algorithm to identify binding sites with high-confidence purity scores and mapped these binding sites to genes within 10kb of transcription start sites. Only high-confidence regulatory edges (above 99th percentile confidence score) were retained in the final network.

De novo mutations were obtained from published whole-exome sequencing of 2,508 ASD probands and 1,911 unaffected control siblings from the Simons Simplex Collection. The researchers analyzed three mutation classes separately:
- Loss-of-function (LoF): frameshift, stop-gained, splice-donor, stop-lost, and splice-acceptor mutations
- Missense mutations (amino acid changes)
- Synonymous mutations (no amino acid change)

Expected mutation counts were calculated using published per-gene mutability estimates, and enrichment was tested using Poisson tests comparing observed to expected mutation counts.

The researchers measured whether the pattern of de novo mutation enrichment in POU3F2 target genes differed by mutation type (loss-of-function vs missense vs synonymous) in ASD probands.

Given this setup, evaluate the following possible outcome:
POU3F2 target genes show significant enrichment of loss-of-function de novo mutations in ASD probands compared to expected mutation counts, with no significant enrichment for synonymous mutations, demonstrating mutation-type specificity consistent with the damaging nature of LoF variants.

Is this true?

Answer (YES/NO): YES